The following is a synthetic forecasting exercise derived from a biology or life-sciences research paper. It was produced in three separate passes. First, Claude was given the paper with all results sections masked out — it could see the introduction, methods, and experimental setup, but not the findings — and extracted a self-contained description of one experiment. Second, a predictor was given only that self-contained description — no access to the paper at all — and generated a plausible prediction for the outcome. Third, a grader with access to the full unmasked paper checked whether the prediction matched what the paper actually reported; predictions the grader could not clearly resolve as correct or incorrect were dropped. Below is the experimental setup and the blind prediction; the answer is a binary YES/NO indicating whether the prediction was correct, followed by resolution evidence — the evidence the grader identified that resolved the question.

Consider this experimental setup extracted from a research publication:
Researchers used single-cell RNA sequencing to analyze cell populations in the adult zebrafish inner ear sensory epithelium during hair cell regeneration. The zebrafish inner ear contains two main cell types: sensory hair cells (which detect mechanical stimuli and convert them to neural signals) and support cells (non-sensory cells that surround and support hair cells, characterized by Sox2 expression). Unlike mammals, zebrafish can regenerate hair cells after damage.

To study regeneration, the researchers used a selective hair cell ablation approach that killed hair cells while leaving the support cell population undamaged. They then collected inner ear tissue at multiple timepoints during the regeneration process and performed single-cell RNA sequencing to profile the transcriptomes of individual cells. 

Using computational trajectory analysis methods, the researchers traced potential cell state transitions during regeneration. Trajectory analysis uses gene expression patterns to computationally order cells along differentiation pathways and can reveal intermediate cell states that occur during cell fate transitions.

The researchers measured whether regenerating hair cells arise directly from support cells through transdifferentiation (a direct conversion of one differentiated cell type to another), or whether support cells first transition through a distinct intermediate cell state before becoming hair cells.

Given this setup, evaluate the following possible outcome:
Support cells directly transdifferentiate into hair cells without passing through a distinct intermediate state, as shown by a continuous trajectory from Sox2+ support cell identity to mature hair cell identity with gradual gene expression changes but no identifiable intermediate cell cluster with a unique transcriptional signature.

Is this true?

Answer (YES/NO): NO